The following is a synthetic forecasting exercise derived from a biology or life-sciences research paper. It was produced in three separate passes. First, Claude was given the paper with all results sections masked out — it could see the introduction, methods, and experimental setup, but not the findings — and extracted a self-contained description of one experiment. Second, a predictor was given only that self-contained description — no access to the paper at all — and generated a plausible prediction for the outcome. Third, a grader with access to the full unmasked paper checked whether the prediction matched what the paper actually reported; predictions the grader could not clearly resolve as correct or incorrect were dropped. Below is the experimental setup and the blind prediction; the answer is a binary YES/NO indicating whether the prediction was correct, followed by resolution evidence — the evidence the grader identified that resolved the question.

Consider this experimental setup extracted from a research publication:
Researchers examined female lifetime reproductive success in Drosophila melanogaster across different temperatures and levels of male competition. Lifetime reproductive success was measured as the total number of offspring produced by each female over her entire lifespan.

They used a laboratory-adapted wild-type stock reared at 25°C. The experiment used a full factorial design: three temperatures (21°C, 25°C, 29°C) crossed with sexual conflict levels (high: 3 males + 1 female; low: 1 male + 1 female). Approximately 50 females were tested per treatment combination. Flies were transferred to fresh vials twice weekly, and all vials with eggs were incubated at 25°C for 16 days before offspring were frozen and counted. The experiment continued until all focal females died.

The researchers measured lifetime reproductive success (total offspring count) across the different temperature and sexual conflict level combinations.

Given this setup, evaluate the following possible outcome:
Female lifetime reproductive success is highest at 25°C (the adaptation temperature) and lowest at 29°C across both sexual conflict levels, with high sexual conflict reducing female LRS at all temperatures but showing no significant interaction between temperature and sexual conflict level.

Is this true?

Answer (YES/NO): NO